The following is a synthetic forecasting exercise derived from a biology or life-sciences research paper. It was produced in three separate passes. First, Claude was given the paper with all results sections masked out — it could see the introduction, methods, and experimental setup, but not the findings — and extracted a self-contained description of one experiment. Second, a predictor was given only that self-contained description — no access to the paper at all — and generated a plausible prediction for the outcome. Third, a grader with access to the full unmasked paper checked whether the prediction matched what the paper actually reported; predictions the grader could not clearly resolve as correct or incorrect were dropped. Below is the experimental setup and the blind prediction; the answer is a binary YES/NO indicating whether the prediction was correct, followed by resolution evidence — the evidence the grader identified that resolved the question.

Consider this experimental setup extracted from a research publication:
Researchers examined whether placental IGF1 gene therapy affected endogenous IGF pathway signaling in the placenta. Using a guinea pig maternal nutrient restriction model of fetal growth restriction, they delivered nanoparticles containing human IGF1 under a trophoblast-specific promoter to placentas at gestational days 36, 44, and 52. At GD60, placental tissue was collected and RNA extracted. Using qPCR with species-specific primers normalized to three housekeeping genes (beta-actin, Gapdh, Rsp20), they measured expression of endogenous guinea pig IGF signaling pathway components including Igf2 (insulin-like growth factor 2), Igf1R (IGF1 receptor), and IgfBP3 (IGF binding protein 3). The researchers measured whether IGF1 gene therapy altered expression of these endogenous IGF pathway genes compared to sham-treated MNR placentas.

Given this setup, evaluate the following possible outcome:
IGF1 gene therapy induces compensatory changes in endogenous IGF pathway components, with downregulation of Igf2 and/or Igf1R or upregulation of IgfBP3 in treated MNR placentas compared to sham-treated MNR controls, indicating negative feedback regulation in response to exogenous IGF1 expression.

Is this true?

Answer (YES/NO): NO